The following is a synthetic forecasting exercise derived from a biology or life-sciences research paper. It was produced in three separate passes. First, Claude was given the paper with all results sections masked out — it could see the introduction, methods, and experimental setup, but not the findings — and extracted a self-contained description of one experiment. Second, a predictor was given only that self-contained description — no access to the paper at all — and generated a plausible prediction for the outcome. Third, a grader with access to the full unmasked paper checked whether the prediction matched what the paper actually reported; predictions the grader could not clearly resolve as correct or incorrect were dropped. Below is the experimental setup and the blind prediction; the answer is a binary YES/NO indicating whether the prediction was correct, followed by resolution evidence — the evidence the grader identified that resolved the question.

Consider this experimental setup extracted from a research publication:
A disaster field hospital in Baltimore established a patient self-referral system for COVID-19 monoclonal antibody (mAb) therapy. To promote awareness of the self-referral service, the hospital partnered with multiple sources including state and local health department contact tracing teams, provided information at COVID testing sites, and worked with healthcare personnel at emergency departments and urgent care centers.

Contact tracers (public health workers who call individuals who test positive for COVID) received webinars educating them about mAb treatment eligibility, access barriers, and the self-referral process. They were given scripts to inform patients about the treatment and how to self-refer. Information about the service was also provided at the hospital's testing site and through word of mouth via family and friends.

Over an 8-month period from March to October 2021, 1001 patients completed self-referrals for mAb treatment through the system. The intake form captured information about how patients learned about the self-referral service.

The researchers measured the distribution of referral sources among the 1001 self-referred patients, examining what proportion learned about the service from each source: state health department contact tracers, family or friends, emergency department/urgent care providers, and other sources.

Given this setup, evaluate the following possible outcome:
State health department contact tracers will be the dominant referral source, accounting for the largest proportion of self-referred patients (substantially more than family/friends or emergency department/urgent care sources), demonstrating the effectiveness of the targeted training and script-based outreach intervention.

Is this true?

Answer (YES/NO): YES